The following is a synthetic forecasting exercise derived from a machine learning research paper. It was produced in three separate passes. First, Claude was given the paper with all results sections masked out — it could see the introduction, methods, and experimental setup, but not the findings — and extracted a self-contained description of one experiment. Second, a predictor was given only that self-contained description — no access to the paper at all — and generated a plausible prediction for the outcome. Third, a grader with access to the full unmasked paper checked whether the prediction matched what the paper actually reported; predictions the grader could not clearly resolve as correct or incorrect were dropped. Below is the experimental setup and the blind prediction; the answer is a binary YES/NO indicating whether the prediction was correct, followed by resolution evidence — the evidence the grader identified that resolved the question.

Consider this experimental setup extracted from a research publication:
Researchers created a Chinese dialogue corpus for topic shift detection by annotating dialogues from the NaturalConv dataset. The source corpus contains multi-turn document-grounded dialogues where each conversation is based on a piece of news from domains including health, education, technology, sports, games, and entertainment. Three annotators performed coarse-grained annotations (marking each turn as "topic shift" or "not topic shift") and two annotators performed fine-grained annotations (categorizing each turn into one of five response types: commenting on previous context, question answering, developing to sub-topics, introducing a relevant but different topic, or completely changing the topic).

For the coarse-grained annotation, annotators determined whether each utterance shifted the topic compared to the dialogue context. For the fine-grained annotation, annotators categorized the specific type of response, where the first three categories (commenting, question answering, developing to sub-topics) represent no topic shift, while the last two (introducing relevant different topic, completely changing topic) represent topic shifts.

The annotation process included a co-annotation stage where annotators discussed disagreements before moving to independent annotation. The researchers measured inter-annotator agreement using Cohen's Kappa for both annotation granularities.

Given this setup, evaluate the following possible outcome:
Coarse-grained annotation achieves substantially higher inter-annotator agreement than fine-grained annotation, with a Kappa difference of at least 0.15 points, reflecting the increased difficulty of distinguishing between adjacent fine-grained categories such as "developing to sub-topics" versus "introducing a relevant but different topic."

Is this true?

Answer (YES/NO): NO